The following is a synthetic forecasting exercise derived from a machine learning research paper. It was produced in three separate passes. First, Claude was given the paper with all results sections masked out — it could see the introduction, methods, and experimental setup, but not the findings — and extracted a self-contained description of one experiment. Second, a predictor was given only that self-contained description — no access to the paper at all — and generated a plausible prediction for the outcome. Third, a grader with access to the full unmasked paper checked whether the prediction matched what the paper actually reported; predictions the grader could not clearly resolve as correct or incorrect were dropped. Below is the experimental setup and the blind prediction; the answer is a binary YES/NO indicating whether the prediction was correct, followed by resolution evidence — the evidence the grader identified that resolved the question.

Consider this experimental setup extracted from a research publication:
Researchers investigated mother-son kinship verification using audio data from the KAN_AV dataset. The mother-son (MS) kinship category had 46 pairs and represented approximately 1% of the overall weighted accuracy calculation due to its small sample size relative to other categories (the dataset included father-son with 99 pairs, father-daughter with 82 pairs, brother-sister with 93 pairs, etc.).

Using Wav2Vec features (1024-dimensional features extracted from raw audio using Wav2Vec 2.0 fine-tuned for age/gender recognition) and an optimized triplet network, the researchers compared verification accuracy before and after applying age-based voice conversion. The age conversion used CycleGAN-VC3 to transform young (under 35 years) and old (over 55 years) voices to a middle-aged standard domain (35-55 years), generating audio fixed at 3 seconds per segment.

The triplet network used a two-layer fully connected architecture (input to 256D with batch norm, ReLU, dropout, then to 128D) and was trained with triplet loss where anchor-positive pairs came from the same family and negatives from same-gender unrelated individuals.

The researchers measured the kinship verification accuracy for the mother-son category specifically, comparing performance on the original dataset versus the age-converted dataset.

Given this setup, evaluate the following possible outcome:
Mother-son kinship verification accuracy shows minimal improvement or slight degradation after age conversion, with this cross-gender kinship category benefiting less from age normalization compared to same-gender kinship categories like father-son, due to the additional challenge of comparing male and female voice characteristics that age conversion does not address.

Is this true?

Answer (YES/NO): NO